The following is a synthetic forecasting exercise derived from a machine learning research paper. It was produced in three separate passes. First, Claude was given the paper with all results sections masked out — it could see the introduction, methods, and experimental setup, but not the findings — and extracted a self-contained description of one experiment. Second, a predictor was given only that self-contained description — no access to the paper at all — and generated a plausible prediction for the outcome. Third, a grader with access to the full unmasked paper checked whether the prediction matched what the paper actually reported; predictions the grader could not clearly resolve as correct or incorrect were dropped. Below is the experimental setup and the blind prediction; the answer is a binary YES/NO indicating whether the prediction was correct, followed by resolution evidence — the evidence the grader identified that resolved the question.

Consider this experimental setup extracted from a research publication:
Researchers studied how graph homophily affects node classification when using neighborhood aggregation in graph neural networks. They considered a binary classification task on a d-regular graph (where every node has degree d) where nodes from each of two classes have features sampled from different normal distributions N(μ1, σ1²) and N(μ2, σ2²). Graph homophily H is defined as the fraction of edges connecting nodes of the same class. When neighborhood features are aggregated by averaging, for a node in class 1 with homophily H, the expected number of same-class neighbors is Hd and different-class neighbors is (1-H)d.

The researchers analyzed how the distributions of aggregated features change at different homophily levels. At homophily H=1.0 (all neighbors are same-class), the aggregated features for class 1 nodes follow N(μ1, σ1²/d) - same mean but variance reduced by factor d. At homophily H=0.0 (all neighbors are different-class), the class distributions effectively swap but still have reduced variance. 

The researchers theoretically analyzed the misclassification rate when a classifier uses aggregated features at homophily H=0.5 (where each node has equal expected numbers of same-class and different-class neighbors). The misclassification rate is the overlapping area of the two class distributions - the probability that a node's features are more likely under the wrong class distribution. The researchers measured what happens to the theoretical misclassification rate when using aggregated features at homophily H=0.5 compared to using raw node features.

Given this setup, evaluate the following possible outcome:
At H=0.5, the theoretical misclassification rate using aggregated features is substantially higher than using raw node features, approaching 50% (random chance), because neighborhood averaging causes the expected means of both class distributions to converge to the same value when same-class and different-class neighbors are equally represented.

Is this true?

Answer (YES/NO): NO